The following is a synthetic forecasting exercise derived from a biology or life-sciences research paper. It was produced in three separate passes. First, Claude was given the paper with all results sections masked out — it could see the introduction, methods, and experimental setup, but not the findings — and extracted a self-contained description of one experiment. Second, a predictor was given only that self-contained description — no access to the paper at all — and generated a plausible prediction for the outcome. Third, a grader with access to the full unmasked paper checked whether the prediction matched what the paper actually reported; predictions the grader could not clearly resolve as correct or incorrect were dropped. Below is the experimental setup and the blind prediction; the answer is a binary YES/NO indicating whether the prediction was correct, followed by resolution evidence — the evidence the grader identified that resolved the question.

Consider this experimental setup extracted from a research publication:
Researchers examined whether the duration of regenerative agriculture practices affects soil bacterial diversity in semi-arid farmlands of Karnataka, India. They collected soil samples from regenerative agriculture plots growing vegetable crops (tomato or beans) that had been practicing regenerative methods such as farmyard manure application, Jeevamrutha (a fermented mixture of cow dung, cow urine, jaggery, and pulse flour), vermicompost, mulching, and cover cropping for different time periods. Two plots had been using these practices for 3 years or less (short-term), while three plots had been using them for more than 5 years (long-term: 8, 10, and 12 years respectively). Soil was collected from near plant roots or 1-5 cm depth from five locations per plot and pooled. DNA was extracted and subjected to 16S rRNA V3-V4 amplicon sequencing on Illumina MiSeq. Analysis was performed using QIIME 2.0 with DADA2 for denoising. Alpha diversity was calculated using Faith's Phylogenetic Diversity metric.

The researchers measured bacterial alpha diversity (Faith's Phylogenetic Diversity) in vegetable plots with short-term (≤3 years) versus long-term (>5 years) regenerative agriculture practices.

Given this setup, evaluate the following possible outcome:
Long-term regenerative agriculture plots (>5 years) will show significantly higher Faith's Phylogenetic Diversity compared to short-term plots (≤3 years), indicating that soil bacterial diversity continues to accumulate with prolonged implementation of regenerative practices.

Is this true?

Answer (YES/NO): NO